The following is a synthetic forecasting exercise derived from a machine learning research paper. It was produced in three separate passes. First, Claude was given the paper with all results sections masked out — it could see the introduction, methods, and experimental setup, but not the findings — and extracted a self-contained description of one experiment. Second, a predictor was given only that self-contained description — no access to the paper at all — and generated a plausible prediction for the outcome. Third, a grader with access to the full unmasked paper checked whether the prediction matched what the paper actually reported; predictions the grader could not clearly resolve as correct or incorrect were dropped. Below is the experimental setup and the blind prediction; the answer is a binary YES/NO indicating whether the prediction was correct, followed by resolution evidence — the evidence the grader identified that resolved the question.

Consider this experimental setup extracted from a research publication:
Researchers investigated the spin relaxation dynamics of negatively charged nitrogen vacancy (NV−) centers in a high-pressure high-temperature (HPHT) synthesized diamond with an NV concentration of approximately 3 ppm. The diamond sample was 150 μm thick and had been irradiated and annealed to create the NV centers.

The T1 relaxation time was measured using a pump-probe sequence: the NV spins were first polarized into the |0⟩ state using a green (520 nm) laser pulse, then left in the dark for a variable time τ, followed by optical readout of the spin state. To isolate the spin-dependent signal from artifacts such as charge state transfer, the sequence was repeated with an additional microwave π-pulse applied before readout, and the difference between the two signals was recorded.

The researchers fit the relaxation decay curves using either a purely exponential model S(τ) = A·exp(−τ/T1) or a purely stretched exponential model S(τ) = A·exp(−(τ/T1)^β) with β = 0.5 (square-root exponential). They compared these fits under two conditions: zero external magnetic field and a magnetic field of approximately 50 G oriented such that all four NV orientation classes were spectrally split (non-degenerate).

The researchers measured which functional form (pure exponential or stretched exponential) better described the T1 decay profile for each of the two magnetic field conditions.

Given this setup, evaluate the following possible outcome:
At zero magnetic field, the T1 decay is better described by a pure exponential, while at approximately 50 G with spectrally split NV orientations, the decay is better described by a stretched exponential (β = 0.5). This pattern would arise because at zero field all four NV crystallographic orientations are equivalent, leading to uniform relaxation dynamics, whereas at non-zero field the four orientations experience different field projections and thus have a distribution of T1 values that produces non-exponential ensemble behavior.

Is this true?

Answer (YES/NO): NO